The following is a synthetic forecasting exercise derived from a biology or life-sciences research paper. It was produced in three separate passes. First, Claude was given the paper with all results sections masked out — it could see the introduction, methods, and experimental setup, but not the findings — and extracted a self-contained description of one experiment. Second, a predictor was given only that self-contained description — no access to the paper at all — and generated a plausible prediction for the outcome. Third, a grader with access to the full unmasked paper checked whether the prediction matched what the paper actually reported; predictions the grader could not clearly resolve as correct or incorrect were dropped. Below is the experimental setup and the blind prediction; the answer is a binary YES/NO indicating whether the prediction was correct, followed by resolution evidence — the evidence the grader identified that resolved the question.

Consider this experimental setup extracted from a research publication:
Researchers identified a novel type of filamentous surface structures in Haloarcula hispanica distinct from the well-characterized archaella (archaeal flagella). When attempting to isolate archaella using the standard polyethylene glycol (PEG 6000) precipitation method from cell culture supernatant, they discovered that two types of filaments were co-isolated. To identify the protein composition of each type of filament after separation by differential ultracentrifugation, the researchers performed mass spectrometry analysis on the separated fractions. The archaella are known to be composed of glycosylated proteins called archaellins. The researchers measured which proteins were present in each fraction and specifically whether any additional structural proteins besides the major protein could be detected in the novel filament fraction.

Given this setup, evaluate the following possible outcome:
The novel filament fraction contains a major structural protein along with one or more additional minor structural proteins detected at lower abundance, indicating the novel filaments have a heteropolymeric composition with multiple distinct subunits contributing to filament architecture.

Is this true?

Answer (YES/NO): YES